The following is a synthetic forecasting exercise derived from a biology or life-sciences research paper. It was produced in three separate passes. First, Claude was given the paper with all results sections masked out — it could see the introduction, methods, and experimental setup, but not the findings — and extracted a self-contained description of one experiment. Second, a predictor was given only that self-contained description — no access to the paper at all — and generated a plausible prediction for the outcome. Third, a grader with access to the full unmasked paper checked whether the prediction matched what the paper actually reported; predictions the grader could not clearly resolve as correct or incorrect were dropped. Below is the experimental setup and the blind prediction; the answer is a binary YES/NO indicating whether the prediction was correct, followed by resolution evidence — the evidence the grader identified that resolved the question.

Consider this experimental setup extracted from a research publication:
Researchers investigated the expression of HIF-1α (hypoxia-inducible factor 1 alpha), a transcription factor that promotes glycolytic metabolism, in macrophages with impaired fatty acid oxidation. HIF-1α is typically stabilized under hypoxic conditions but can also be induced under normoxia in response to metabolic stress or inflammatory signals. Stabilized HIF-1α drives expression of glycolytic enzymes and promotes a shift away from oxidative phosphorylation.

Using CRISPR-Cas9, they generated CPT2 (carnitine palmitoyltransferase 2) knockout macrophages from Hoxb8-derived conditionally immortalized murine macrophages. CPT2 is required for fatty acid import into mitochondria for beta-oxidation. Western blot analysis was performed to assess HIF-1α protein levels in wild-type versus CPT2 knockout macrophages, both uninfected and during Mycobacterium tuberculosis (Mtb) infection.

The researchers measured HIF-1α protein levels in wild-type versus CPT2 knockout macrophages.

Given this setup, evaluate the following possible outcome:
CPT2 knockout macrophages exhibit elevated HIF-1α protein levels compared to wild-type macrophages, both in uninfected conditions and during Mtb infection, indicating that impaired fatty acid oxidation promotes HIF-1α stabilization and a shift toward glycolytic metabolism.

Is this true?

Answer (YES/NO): YES